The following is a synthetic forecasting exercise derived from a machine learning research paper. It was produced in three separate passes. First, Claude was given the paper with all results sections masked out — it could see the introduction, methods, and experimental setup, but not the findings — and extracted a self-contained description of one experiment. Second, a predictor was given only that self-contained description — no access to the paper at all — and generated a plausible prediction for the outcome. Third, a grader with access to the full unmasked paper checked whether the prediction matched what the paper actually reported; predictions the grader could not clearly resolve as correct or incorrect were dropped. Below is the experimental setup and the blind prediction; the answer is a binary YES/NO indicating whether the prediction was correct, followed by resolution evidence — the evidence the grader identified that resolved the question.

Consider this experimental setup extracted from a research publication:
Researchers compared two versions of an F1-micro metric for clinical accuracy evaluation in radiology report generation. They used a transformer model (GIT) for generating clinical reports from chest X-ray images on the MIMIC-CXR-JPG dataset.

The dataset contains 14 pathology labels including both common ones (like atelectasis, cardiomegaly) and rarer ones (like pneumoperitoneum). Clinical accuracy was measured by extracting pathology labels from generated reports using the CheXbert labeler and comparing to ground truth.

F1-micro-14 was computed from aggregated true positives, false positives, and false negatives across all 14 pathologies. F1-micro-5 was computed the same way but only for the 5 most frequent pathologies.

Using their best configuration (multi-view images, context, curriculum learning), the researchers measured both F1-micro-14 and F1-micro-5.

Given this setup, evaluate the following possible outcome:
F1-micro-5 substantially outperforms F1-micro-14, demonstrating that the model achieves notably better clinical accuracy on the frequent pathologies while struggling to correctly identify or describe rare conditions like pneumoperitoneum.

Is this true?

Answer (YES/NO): NO